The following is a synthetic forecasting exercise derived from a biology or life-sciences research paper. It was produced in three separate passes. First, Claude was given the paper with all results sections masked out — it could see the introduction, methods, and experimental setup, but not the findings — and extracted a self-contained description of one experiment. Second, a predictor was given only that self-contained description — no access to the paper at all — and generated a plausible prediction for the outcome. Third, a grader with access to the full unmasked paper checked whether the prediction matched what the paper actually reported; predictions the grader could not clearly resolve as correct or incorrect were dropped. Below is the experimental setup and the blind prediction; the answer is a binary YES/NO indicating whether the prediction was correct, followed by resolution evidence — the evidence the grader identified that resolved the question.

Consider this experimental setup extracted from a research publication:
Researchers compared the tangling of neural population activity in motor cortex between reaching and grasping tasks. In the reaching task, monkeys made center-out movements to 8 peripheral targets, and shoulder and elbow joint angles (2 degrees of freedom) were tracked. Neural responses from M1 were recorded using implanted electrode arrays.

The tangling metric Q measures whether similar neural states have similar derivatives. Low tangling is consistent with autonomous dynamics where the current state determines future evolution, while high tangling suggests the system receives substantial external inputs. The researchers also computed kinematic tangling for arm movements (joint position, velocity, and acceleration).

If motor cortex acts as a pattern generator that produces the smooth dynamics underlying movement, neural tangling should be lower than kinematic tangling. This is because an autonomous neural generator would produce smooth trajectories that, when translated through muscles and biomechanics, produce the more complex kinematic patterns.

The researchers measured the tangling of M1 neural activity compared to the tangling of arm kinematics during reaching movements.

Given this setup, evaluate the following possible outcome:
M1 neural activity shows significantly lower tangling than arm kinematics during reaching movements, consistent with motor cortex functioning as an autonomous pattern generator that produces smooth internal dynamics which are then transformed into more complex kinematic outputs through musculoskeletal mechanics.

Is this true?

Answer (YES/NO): YES